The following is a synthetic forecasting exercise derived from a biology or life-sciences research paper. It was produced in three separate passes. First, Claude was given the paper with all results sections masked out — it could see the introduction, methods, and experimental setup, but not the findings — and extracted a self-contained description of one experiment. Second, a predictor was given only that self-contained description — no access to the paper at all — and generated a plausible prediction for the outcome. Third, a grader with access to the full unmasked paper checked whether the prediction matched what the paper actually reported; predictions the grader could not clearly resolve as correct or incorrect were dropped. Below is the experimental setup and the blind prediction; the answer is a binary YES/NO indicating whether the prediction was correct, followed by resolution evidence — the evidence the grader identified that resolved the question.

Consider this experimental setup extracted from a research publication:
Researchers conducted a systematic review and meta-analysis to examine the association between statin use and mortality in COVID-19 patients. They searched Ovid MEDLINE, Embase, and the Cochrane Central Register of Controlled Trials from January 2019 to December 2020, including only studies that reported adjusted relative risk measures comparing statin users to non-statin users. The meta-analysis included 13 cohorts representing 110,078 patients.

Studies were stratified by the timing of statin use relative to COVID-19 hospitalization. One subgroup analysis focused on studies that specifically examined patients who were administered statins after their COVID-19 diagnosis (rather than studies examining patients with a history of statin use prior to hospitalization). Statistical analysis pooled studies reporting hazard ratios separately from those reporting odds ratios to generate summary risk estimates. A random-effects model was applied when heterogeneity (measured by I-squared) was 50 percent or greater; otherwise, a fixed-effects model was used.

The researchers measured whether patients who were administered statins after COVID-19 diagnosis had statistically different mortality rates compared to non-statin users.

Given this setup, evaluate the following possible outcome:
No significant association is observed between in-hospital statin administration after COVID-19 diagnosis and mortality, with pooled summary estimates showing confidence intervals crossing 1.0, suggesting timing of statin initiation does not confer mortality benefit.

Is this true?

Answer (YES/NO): NO